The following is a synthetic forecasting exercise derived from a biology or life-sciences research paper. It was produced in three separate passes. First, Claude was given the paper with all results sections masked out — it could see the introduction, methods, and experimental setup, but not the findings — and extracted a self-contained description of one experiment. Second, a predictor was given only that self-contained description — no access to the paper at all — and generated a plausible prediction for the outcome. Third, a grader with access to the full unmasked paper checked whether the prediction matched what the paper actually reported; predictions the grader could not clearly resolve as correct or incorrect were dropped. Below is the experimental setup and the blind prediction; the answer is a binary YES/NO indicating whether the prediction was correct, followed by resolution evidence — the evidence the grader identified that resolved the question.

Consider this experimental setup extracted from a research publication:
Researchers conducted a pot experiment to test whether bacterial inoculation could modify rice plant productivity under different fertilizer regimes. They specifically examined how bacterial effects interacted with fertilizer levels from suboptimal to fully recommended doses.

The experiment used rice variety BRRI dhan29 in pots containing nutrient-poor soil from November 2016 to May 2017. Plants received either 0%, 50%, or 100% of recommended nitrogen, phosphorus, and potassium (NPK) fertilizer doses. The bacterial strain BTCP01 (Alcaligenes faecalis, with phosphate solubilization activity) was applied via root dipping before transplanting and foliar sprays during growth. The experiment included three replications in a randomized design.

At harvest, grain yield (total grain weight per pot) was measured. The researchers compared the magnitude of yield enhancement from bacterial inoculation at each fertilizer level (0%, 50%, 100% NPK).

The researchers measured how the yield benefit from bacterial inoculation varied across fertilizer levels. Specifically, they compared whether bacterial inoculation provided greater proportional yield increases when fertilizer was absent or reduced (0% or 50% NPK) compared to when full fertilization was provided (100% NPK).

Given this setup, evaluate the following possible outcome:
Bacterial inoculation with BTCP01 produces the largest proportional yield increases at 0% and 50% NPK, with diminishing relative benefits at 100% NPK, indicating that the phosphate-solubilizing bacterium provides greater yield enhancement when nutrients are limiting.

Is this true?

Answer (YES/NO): NO